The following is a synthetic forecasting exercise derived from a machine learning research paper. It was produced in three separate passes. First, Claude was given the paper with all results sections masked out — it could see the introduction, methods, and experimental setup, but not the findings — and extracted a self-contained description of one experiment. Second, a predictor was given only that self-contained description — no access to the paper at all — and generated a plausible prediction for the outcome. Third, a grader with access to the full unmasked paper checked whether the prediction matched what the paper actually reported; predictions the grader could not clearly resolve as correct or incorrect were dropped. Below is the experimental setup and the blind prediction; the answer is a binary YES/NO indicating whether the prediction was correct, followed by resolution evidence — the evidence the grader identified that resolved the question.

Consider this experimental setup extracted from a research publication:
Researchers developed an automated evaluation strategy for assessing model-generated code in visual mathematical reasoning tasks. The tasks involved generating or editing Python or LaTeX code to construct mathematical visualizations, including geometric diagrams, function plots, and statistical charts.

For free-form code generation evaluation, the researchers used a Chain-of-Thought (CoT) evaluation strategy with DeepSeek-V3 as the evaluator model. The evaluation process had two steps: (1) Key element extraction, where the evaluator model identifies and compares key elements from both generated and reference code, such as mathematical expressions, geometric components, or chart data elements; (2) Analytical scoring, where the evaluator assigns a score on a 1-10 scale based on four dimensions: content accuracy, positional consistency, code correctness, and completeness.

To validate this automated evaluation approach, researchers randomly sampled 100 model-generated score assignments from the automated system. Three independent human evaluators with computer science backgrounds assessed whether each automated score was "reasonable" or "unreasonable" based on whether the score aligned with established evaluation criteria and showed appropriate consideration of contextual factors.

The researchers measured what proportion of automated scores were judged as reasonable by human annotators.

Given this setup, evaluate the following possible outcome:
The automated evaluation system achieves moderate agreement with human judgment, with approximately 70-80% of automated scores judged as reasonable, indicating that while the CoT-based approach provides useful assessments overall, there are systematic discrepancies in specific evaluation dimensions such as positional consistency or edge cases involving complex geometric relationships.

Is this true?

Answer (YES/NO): NO